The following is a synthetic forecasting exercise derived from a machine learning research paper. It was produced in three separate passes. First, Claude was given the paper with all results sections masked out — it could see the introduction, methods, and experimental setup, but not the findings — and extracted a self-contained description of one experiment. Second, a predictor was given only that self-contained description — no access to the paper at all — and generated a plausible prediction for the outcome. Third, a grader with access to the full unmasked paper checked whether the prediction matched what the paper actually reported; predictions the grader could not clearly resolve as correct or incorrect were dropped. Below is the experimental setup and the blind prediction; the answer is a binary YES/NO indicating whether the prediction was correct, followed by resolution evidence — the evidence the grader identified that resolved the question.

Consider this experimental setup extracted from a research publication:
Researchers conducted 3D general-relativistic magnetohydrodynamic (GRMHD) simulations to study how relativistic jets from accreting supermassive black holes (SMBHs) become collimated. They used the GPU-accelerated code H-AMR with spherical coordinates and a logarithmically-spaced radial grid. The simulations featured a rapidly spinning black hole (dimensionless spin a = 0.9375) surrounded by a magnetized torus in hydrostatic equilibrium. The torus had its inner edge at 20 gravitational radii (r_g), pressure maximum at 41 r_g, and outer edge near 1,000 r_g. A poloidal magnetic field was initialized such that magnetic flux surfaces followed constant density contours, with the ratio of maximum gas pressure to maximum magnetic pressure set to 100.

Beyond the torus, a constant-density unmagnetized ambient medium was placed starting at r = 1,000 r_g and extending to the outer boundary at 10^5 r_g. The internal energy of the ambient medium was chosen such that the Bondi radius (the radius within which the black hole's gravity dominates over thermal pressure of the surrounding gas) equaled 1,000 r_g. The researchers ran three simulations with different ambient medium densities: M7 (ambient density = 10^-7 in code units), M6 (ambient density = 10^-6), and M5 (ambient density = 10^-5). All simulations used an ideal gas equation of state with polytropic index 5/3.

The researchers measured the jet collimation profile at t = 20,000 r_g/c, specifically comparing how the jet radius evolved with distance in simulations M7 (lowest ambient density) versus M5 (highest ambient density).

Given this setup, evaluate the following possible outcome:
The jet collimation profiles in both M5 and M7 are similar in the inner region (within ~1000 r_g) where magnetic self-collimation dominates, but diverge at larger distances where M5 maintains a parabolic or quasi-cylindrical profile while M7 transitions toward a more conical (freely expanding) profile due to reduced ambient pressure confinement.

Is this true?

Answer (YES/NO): NO